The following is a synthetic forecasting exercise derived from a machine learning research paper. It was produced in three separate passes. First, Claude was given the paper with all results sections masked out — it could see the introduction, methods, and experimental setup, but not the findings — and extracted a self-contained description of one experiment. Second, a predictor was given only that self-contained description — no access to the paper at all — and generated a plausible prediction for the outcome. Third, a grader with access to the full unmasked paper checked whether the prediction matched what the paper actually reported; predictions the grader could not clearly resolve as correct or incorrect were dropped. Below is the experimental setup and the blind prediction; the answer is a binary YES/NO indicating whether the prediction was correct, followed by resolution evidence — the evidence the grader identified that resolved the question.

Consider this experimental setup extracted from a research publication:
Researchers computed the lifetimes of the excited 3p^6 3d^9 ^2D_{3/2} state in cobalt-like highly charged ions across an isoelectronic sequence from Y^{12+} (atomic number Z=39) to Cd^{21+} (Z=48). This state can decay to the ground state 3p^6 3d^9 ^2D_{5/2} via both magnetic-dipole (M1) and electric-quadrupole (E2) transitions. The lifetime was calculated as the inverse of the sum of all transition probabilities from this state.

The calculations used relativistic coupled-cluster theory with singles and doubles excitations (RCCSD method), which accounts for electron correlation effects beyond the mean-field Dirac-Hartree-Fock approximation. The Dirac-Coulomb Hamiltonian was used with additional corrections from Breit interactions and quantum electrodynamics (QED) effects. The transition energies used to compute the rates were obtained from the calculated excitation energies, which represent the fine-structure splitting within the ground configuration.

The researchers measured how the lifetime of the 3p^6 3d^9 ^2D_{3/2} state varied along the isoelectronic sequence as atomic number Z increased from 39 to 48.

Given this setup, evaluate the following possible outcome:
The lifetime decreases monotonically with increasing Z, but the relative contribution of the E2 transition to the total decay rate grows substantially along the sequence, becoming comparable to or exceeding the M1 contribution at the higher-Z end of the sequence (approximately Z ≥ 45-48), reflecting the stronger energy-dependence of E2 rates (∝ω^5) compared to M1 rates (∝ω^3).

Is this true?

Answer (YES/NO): NO